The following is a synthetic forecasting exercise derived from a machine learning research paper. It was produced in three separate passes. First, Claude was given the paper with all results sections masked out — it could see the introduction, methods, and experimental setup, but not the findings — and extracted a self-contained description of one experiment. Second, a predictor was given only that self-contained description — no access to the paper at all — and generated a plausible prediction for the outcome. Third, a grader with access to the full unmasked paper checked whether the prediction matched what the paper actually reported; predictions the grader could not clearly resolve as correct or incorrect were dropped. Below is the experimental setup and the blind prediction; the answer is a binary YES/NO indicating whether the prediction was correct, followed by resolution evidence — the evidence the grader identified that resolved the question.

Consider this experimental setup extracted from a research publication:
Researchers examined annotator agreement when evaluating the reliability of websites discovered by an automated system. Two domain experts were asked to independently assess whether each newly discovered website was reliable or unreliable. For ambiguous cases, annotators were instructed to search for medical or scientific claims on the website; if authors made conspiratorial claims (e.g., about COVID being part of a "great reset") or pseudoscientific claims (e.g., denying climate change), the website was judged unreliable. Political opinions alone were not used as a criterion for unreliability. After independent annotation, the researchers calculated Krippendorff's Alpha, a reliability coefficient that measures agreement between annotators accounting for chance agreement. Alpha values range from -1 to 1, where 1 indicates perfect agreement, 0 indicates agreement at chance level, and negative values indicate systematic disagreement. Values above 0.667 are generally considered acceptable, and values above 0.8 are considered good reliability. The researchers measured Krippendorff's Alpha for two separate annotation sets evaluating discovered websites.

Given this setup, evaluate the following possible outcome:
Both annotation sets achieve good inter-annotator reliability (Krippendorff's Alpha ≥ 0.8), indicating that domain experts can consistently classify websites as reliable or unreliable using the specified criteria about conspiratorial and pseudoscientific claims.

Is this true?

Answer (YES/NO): NO